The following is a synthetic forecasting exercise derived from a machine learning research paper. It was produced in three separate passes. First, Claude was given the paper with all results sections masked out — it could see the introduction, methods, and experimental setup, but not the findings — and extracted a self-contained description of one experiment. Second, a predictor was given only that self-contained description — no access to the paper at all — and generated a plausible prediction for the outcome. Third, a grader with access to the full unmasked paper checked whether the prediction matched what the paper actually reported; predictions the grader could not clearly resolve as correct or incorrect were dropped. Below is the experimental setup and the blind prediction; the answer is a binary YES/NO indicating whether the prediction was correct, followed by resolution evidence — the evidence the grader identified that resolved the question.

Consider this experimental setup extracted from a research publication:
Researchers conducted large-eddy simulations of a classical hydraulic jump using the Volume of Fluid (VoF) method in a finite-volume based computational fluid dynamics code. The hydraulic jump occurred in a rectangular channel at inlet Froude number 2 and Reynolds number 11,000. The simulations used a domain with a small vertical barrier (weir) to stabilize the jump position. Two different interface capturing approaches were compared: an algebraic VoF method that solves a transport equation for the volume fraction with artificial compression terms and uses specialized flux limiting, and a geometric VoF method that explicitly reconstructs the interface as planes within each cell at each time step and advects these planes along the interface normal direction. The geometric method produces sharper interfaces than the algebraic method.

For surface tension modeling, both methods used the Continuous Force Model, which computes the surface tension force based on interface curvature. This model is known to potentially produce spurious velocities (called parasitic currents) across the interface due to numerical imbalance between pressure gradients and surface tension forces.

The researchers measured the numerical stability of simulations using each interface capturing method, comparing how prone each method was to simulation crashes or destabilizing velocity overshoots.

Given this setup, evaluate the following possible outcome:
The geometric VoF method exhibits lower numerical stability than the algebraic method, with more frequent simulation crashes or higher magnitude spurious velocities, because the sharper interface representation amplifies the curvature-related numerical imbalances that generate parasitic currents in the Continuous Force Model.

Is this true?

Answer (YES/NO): YES